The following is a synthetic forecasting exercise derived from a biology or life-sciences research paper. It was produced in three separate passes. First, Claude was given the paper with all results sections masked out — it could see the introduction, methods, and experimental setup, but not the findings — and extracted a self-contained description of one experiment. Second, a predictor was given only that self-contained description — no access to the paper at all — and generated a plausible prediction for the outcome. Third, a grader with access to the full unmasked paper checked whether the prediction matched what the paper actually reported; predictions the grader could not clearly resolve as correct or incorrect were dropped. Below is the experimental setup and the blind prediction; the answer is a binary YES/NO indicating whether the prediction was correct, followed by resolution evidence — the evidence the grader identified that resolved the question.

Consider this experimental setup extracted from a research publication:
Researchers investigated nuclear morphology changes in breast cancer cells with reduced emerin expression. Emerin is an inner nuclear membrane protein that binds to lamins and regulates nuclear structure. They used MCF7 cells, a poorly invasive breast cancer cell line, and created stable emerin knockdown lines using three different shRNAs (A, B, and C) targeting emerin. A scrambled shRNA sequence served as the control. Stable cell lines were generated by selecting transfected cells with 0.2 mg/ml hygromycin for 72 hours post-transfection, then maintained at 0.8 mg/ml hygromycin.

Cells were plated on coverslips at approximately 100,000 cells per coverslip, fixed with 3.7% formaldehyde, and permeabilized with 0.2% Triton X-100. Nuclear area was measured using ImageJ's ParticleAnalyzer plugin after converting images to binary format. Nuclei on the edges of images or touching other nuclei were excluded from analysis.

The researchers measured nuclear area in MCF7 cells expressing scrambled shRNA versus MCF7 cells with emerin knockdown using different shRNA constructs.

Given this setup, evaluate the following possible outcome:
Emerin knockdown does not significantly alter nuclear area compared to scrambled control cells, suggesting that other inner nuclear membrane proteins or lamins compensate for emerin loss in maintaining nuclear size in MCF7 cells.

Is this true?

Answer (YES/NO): NO